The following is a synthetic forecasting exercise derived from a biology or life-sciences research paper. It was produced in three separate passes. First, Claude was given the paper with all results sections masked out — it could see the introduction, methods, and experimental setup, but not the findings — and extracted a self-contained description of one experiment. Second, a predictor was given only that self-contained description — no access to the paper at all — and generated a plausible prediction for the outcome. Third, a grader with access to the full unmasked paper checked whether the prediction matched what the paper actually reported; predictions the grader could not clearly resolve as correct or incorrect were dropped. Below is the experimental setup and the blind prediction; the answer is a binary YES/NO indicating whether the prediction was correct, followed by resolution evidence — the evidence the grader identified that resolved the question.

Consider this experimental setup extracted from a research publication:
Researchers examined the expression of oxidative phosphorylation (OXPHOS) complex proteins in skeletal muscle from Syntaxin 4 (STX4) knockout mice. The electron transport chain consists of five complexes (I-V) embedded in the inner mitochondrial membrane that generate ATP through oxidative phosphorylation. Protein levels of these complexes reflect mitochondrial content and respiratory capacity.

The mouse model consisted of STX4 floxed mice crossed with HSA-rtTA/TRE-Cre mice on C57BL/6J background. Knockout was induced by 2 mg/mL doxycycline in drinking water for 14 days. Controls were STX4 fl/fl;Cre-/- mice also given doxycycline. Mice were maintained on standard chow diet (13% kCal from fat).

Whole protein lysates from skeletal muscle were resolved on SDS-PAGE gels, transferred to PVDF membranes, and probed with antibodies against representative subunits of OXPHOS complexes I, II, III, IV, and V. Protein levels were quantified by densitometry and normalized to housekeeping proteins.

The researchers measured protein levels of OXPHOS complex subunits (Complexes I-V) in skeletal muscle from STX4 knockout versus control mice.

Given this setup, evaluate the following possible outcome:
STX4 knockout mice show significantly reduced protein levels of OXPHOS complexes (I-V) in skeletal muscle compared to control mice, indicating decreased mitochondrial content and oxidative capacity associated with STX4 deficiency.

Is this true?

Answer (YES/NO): NO